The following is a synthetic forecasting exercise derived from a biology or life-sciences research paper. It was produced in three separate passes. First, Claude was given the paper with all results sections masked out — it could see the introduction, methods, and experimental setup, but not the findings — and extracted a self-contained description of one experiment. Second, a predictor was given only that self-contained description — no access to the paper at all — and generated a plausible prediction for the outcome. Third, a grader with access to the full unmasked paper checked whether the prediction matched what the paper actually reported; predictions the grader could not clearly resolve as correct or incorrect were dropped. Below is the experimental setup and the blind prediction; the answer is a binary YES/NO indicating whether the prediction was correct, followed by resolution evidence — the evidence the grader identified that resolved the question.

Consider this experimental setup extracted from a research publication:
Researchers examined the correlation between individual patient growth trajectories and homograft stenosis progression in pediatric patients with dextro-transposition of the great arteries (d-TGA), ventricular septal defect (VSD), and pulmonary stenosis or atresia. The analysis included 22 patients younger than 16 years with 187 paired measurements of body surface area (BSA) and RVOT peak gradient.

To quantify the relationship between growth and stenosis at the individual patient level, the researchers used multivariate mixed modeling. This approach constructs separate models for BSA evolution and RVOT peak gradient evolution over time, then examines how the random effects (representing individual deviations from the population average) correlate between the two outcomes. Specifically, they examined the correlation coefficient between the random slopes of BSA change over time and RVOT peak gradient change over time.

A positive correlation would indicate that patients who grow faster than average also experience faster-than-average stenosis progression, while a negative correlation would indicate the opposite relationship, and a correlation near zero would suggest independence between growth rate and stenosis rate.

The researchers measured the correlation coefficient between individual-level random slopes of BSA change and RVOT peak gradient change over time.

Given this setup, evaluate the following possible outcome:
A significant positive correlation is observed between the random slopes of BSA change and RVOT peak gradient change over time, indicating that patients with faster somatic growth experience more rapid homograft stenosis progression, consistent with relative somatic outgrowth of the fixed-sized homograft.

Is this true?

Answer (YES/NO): YES